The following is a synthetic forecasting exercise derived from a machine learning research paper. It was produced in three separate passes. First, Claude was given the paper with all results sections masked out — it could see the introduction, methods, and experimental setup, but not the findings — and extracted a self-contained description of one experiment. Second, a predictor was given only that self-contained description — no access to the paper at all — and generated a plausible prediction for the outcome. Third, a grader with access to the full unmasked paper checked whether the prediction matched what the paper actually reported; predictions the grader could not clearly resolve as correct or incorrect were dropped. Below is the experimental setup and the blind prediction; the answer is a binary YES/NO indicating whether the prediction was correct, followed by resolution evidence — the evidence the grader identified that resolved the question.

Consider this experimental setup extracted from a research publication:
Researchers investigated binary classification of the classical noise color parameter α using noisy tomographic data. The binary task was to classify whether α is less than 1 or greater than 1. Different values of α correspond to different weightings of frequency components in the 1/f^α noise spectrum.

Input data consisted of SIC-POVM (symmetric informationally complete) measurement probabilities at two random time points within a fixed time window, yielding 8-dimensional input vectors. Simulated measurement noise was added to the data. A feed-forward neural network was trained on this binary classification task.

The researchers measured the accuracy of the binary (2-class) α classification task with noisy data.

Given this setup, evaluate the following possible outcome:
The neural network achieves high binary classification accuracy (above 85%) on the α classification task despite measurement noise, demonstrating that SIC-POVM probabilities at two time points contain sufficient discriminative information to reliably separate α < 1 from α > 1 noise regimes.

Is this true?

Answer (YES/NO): NO